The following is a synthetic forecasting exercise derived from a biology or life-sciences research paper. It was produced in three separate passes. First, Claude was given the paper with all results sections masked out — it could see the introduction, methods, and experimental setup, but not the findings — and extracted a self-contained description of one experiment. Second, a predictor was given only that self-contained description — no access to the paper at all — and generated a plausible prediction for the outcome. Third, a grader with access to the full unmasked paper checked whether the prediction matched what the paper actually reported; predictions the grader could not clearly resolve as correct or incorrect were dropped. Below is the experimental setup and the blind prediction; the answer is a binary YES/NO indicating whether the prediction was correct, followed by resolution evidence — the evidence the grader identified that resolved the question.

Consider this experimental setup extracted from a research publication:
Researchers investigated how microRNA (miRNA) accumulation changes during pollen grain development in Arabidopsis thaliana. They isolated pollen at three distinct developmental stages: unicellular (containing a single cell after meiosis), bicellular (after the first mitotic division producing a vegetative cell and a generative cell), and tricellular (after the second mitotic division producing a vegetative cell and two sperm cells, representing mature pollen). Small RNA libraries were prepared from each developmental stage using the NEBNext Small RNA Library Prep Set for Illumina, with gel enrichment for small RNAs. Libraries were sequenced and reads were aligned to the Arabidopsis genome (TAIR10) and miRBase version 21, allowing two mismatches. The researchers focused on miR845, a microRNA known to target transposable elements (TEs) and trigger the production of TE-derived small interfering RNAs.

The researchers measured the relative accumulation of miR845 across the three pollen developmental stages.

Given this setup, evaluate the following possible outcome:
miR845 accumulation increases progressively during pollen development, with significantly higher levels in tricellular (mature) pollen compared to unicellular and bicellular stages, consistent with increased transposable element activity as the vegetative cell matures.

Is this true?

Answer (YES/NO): YES